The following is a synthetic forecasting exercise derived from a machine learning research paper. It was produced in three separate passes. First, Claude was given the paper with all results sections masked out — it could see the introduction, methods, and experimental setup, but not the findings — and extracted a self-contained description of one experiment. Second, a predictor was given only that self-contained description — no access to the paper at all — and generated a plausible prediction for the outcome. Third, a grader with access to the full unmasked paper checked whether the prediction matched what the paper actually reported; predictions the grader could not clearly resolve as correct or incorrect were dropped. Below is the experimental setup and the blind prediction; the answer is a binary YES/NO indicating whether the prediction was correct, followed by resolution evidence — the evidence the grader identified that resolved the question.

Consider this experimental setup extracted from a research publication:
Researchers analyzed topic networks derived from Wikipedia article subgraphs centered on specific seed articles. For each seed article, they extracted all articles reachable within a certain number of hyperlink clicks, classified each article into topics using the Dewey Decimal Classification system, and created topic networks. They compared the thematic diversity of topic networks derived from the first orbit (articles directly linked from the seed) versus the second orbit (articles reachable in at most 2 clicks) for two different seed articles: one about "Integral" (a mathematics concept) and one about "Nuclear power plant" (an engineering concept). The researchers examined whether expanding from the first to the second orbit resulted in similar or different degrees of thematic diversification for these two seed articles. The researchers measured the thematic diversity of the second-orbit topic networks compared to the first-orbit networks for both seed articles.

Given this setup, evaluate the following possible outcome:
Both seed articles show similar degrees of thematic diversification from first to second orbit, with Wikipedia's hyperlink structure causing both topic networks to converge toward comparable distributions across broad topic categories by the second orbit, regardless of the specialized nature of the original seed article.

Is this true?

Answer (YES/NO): NO